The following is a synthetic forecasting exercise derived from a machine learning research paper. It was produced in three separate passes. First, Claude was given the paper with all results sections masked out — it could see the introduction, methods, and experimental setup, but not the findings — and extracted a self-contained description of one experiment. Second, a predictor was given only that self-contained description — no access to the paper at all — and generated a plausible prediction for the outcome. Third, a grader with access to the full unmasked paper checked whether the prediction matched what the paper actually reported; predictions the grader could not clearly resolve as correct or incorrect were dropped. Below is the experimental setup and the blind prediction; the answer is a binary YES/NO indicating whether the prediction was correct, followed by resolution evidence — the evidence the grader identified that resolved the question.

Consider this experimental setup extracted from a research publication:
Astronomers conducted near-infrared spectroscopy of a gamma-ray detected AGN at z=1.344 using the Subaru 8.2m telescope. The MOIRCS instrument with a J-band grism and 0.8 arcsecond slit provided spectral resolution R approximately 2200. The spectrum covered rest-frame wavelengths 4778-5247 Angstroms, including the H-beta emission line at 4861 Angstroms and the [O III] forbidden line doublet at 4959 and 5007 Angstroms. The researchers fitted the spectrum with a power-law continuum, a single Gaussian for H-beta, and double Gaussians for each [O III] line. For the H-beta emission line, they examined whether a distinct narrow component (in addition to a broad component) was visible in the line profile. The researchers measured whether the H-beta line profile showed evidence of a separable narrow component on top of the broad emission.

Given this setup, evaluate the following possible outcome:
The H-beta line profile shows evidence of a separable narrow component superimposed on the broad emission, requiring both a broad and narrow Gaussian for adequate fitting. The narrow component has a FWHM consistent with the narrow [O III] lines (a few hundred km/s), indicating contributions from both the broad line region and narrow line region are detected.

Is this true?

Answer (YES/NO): NO